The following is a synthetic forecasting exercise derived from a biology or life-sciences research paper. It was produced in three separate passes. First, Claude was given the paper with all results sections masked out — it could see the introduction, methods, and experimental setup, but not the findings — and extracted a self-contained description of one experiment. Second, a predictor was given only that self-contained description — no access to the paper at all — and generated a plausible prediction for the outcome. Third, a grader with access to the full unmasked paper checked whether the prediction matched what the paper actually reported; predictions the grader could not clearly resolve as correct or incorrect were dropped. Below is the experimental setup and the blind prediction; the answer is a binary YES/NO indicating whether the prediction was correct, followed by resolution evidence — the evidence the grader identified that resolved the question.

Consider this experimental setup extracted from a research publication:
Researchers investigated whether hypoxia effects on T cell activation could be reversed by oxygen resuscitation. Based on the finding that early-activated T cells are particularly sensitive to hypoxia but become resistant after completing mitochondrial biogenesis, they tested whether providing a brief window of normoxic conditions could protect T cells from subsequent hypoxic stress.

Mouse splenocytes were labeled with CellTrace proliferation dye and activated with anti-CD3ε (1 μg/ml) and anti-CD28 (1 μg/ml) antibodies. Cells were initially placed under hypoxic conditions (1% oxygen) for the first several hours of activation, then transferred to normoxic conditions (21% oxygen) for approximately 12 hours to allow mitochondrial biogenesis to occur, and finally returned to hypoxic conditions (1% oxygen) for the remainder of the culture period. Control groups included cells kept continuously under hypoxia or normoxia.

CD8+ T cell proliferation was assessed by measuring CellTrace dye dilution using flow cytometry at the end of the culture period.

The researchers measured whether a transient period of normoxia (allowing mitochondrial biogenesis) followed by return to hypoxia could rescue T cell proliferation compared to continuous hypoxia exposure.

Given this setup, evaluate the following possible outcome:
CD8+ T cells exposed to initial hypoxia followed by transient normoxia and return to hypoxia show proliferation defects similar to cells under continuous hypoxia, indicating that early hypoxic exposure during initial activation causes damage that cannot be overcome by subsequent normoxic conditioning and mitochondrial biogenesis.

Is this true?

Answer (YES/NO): NO